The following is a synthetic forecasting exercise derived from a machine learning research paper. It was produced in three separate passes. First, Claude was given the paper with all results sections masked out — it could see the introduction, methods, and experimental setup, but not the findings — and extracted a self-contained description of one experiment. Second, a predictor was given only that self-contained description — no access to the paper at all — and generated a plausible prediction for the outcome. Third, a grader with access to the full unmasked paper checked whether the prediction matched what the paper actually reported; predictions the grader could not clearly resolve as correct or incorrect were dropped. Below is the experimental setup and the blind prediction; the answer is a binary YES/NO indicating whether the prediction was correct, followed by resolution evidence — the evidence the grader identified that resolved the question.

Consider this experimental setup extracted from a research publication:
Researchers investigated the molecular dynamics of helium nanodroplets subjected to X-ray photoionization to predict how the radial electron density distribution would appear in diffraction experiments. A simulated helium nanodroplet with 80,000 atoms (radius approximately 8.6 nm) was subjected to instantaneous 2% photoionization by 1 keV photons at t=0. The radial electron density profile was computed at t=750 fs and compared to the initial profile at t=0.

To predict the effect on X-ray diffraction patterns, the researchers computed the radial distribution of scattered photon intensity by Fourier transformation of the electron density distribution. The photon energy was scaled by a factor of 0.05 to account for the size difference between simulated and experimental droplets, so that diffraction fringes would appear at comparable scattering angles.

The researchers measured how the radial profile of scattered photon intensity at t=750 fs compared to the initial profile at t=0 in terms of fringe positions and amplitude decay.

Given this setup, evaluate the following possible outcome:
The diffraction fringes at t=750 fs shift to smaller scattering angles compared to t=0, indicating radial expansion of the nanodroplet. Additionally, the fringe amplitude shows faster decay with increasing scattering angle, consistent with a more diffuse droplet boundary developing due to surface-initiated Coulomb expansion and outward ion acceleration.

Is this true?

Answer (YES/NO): YES